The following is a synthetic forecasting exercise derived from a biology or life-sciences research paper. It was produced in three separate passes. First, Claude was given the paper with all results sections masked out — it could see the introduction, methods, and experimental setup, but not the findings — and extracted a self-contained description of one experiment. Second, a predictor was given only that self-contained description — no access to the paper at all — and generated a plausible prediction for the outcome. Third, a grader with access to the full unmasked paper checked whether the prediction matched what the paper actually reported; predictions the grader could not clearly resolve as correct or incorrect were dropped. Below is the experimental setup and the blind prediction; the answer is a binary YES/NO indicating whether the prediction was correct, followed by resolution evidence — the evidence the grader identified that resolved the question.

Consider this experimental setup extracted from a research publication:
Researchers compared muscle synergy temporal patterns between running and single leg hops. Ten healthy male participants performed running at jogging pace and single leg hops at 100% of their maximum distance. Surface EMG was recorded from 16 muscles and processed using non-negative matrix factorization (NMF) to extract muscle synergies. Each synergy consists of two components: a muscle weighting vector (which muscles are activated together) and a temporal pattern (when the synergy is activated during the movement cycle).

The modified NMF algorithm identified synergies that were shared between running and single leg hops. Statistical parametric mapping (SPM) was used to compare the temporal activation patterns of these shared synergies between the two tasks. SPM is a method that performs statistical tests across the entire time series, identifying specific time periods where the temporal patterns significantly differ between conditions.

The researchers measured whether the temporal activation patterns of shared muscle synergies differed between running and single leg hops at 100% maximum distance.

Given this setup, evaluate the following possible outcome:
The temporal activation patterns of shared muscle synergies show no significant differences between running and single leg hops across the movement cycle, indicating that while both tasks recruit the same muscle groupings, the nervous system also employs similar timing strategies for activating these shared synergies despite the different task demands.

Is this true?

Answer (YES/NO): NO